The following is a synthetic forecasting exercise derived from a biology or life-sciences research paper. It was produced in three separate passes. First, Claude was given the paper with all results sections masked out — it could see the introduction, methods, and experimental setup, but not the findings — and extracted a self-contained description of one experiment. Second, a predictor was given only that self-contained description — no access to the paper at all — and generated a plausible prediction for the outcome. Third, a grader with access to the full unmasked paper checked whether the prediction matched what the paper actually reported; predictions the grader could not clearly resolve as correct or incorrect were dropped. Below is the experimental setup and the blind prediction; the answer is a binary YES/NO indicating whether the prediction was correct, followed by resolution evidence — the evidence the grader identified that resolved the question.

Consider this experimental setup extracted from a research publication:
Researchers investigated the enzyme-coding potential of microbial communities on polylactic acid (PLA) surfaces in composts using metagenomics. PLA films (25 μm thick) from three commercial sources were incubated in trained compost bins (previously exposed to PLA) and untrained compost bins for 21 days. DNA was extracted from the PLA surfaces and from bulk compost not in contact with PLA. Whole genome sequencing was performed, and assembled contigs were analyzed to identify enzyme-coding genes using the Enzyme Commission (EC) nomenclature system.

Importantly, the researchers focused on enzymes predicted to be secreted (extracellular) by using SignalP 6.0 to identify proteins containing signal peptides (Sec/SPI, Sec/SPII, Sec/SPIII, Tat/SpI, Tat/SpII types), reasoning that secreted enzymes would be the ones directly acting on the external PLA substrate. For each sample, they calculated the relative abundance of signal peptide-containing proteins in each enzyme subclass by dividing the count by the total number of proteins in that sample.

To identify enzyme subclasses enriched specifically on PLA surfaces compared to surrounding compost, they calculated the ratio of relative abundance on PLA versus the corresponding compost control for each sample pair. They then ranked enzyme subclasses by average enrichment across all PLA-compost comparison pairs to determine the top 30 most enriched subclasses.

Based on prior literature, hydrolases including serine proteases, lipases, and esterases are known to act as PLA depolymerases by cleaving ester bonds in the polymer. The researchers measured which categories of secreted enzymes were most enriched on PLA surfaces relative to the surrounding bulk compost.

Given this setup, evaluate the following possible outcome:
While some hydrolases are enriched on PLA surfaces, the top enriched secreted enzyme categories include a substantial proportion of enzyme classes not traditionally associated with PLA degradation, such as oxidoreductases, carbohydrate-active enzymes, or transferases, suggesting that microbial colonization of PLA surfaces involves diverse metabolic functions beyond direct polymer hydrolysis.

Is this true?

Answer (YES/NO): NO